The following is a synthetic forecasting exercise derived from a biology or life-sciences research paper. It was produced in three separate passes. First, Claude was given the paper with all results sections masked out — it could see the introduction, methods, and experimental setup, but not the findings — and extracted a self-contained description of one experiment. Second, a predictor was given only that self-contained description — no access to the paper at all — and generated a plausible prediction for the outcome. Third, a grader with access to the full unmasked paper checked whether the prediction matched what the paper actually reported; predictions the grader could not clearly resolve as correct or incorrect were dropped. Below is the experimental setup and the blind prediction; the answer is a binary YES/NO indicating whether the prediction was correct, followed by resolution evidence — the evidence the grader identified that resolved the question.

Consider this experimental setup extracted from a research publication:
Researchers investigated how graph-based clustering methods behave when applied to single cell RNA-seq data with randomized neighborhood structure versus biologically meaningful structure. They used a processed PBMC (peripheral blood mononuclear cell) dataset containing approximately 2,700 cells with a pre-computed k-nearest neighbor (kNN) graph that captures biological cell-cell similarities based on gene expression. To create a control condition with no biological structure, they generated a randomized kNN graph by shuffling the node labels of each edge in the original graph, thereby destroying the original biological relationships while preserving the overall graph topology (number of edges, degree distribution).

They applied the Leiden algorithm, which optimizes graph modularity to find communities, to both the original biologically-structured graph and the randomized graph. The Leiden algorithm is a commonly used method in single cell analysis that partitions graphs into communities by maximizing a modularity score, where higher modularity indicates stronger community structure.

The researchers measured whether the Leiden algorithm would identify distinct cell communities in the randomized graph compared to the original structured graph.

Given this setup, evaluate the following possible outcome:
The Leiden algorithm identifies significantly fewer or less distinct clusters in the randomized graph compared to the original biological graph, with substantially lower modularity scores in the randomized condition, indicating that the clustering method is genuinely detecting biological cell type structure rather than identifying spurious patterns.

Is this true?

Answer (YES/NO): NO